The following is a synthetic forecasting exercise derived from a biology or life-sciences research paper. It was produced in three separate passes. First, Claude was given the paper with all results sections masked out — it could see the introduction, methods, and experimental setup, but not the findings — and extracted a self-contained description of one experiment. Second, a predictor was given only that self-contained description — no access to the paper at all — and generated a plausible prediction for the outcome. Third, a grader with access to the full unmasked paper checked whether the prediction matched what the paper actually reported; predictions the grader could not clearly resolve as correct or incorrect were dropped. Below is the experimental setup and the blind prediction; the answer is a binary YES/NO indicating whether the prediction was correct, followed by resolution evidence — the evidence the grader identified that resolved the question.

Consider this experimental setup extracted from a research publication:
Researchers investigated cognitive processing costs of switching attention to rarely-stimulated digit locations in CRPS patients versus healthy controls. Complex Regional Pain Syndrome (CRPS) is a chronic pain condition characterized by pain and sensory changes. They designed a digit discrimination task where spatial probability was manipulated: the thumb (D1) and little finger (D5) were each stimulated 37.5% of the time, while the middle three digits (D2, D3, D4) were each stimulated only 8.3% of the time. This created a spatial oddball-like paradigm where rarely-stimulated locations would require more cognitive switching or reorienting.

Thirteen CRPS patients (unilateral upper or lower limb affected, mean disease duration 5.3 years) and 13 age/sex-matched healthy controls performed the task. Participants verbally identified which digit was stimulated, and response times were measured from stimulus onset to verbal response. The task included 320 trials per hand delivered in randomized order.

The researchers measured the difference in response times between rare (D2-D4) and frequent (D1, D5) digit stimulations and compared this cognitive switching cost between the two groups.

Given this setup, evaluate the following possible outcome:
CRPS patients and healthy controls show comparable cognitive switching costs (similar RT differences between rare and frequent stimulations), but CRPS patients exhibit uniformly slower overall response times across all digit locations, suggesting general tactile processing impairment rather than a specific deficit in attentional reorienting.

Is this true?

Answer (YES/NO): NO